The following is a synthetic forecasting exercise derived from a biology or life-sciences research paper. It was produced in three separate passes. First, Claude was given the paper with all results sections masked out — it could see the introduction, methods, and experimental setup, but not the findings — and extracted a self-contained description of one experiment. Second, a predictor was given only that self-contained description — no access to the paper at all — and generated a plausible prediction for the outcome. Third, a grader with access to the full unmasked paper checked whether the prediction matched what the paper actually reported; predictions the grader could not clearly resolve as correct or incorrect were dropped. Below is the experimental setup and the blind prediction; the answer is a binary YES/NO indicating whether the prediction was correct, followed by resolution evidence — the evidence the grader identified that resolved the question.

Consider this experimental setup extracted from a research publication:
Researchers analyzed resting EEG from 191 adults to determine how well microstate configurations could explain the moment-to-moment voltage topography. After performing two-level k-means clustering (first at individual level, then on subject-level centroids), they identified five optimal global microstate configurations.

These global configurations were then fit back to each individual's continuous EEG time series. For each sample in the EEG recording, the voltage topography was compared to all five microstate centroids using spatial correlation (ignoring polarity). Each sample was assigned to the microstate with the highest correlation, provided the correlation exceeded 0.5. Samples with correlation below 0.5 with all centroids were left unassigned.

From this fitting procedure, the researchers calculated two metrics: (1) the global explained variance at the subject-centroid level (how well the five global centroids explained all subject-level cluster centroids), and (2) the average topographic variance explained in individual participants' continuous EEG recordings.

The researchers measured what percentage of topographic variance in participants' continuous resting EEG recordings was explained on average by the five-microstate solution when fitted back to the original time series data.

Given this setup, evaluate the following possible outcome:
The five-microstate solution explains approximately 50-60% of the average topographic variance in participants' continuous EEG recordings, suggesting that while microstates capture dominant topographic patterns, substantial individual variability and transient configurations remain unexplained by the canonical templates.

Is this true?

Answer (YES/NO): NO